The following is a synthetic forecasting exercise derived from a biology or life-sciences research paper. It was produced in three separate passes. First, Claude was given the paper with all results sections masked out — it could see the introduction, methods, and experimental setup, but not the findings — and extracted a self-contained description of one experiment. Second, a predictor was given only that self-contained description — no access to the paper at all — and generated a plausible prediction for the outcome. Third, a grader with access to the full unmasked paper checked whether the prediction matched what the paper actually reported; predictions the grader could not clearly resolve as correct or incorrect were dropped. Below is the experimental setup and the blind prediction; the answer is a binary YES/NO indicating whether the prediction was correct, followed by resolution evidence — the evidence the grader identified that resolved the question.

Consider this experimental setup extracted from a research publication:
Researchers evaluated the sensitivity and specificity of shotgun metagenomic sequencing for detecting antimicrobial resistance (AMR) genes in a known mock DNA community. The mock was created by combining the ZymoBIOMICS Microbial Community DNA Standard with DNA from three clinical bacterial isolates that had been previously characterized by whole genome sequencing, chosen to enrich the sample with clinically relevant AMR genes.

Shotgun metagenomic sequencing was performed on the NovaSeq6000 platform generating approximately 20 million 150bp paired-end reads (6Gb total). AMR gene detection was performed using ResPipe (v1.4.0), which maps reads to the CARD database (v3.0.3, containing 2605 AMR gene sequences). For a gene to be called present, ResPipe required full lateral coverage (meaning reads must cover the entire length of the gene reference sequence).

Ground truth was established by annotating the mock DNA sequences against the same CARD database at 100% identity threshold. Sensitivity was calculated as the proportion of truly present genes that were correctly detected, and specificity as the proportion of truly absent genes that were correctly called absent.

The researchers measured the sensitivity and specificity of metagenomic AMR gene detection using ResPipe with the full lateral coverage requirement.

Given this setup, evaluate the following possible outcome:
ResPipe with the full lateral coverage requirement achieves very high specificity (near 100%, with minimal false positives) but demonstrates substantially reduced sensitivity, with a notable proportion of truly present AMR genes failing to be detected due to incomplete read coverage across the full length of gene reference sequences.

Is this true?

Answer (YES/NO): NO